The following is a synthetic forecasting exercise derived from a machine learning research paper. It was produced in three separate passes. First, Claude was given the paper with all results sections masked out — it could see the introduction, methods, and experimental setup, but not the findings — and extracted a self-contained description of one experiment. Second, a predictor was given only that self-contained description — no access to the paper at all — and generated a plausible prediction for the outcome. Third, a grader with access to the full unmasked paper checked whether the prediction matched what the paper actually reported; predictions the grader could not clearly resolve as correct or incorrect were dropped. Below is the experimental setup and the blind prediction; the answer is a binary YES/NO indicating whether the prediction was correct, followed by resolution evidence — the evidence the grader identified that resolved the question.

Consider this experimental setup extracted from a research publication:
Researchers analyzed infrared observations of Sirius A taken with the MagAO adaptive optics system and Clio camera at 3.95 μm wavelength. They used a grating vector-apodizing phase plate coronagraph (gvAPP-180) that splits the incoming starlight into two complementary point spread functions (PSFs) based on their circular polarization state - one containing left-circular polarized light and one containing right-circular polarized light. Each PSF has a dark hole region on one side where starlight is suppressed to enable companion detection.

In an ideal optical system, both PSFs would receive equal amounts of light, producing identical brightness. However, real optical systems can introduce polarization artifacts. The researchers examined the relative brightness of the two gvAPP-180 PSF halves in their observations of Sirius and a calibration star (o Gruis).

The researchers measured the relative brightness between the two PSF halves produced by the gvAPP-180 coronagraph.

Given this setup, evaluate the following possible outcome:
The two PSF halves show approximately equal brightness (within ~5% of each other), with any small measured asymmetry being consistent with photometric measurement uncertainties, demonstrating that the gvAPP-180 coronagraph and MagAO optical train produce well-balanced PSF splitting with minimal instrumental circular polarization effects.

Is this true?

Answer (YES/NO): NO